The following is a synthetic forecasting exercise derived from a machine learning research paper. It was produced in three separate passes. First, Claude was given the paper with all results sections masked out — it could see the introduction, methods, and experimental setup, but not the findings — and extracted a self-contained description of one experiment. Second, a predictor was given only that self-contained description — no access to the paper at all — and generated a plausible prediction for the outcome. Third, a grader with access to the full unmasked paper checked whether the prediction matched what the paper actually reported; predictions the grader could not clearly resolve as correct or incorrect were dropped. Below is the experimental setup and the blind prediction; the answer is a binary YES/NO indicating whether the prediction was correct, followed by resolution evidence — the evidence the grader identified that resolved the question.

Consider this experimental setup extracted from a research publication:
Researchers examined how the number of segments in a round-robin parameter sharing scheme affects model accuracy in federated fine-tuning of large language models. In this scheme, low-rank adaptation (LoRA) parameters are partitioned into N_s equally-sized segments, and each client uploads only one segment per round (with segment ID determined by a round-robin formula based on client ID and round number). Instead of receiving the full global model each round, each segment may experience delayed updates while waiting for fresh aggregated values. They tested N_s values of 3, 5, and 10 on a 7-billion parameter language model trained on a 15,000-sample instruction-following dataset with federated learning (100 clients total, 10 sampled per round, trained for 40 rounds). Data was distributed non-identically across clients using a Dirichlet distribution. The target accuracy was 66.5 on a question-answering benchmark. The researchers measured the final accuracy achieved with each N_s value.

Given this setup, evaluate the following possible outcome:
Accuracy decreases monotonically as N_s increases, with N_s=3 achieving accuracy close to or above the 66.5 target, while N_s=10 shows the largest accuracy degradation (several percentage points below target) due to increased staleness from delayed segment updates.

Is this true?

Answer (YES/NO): NO